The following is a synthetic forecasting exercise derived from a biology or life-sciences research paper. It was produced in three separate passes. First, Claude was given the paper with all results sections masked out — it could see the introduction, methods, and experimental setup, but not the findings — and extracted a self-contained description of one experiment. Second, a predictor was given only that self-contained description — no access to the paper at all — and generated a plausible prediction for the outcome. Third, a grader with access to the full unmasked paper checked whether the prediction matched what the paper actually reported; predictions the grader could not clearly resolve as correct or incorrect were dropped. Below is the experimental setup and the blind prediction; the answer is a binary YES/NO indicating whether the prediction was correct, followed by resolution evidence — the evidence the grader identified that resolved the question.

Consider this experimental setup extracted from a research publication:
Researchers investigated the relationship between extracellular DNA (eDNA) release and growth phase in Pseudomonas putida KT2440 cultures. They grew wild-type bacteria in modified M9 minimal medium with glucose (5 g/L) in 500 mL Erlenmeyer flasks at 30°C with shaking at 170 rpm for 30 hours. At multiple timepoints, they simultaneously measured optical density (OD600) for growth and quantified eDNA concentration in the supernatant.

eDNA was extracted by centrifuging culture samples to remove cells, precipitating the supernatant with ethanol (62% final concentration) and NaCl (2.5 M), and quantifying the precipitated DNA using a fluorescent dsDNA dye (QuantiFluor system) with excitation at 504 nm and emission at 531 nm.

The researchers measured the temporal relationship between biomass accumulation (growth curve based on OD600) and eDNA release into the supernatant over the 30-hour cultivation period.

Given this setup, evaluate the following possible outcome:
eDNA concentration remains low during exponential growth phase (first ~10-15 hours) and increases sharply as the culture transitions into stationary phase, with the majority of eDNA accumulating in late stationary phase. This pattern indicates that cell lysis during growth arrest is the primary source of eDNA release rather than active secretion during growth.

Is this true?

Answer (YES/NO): NO